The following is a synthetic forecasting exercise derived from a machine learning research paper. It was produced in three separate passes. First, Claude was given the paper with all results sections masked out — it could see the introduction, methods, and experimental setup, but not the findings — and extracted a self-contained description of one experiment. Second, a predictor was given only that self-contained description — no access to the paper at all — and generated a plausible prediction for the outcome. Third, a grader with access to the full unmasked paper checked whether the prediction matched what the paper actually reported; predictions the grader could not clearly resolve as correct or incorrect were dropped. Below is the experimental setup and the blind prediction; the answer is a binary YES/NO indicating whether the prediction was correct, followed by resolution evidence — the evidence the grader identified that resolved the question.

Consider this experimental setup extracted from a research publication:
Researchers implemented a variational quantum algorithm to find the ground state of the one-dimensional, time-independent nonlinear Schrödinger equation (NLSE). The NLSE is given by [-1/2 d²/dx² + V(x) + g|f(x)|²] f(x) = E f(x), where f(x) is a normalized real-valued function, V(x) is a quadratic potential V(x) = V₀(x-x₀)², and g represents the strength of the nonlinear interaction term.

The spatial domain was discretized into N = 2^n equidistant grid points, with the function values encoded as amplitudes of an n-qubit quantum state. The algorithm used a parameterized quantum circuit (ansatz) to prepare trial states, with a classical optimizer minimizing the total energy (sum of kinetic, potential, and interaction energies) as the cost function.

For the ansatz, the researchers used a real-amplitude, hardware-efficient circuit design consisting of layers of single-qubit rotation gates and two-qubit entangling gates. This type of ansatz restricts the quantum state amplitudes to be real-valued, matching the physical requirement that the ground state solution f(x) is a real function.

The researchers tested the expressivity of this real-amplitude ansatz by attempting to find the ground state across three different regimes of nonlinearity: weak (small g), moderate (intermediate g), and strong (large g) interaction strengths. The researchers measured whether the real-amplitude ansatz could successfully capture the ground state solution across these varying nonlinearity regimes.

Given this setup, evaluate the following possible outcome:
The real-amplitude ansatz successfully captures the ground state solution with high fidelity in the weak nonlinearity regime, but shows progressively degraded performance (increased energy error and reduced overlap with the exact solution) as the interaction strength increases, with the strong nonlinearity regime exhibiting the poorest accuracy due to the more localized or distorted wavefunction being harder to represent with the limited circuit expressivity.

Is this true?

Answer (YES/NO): NO